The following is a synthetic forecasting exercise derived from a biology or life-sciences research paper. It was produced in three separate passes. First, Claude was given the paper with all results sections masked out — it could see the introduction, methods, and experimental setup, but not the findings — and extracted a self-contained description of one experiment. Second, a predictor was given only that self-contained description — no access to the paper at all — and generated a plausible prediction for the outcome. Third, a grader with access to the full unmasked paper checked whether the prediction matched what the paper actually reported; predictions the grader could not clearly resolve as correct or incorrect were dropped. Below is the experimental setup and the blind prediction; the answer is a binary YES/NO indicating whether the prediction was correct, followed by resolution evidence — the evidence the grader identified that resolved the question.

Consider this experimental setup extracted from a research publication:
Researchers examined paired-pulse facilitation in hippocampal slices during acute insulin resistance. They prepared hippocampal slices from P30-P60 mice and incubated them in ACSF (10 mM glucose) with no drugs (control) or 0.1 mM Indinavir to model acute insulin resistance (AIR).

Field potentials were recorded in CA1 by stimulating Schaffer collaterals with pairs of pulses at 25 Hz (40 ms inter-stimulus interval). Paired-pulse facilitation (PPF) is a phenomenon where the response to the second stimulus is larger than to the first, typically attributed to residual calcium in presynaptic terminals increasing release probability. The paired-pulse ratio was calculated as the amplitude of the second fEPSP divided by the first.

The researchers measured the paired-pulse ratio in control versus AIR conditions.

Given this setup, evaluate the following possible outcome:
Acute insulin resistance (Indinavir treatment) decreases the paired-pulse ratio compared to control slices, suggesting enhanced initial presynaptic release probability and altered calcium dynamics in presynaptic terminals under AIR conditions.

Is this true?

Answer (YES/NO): NO